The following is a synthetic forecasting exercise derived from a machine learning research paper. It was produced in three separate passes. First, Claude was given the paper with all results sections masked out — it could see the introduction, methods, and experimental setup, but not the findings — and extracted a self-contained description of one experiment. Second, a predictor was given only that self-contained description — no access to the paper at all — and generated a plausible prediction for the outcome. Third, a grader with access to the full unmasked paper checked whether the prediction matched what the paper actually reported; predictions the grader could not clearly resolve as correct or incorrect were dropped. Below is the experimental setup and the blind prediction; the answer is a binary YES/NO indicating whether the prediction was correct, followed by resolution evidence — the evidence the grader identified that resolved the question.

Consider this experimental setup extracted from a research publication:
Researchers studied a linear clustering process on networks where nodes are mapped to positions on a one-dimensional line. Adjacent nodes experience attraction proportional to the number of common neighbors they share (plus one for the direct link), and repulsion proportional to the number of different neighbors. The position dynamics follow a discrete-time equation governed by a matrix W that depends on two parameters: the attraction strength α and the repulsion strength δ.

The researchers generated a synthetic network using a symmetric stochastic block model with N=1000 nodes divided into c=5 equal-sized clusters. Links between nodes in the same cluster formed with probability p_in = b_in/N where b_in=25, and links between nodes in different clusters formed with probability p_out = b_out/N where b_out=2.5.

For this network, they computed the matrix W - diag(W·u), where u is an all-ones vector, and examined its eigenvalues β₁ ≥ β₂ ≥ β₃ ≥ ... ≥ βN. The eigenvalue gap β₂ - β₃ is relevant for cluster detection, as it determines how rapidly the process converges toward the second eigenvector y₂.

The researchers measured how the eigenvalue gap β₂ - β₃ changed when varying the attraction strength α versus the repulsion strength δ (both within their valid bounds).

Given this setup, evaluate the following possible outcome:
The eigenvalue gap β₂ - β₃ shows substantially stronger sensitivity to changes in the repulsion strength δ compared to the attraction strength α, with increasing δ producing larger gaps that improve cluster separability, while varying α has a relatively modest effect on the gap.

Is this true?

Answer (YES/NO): NO